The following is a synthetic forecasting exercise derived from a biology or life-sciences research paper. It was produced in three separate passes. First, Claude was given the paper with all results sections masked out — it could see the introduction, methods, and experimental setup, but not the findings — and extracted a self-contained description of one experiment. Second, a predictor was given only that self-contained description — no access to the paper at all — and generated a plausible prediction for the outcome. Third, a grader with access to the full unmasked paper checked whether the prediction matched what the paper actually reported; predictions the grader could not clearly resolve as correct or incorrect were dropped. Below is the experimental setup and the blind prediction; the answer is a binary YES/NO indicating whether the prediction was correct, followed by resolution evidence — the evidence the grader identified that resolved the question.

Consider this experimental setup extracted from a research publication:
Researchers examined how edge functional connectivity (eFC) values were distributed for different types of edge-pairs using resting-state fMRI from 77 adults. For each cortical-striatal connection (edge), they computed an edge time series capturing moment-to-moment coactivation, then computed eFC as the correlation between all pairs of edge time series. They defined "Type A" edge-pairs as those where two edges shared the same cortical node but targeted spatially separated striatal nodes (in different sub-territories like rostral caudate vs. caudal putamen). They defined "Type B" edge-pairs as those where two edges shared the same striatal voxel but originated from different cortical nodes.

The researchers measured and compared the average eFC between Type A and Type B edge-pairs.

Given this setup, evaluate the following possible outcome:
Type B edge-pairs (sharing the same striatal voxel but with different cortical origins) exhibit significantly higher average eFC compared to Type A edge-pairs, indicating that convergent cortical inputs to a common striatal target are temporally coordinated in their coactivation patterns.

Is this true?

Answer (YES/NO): YES